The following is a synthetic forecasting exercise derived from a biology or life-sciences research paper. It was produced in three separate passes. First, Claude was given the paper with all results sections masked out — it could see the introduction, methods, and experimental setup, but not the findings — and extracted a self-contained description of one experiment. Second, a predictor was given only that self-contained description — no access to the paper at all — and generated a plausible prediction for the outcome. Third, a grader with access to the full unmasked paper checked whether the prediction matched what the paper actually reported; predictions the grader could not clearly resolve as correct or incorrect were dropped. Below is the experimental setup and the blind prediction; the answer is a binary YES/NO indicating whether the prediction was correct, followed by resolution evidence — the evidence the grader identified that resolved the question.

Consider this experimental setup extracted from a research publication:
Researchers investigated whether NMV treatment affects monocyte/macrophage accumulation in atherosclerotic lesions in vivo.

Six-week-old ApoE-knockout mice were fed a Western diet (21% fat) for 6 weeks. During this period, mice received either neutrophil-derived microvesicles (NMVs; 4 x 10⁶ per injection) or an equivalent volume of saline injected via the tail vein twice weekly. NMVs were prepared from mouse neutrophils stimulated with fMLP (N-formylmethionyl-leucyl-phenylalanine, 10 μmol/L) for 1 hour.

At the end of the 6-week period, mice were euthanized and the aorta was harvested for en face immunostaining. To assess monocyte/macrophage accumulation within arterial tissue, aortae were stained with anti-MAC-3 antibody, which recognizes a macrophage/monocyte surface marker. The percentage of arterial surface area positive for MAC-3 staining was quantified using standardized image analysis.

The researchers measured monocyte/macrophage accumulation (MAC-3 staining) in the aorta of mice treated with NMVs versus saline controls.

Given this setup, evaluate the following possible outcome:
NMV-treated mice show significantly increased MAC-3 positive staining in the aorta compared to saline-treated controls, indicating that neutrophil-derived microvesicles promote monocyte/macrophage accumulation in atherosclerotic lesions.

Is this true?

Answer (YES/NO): YES